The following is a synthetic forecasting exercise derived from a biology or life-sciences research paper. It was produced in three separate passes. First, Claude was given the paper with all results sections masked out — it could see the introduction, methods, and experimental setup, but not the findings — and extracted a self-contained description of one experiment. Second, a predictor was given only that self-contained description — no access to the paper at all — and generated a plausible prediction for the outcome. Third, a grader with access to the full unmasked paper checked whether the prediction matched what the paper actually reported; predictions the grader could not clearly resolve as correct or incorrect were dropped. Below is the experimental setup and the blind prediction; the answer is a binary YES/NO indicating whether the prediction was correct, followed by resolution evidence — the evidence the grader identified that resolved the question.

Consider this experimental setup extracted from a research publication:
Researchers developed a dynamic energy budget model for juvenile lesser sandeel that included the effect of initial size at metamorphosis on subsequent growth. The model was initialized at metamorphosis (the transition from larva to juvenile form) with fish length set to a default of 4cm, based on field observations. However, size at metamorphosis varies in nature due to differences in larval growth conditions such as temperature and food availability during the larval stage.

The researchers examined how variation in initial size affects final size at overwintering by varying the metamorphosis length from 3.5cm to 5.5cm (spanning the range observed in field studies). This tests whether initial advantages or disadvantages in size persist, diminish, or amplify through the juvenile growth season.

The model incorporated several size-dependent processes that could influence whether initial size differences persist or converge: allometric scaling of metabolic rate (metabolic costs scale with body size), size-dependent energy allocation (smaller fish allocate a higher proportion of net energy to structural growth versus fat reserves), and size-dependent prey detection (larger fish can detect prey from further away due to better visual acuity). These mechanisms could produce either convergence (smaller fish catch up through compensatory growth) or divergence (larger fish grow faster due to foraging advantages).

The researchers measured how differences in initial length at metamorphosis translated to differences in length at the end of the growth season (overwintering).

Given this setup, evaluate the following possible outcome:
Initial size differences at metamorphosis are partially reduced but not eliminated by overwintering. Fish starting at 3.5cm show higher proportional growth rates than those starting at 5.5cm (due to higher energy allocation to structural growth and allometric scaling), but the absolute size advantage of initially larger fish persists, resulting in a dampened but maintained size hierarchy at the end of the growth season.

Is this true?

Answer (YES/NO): YES